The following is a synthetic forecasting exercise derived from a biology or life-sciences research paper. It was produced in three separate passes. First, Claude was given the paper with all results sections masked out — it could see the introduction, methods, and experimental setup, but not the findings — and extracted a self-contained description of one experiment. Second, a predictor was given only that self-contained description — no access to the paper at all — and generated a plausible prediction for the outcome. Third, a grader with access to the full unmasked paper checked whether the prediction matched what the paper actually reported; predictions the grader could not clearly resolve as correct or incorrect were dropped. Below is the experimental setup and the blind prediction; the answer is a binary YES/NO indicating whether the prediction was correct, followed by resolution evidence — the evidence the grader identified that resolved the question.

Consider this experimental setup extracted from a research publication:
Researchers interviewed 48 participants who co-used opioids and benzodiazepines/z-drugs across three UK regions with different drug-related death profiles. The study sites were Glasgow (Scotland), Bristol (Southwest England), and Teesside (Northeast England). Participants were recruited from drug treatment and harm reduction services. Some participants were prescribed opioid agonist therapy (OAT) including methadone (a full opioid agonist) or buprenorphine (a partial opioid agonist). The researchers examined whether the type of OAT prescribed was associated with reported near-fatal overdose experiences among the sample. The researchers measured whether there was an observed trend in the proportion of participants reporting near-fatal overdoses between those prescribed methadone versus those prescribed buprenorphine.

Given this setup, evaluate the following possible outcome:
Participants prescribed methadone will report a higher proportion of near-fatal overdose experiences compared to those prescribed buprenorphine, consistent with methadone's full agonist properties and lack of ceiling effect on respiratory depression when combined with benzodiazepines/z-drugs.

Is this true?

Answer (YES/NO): YES